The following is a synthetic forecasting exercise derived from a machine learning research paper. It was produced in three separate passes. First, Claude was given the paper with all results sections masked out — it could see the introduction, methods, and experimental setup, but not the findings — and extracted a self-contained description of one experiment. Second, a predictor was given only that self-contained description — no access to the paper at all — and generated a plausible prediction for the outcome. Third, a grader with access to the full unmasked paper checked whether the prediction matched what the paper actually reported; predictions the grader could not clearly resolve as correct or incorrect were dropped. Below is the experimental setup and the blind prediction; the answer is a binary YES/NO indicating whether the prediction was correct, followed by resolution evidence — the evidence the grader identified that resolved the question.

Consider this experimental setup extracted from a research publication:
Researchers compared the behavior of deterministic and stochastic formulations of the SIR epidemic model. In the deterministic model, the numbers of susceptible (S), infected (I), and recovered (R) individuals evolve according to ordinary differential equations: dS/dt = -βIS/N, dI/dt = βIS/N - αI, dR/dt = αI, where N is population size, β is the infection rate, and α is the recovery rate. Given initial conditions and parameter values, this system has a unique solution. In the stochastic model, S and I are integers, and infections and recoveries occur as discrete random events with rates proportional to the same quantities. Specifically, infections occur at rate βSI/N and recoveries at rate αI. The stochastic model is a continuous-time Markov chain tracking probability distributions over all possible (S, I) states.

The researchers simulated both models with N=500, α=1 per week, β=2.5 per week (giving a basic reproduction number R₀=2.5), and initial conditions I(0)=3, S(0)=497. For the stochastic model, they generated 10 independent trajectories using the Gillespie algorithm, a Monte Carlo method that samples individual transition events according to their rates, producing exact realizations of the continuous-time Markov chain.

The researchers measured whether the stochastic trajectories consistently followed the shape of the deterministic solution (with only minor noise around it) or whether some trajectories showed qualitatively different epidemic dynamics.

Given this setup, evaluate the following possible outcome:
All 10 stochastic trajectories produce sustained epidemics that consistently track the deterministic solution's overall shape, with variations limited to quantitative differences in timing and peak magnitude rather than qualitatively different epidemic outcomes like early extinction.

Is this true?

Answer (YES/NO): NO